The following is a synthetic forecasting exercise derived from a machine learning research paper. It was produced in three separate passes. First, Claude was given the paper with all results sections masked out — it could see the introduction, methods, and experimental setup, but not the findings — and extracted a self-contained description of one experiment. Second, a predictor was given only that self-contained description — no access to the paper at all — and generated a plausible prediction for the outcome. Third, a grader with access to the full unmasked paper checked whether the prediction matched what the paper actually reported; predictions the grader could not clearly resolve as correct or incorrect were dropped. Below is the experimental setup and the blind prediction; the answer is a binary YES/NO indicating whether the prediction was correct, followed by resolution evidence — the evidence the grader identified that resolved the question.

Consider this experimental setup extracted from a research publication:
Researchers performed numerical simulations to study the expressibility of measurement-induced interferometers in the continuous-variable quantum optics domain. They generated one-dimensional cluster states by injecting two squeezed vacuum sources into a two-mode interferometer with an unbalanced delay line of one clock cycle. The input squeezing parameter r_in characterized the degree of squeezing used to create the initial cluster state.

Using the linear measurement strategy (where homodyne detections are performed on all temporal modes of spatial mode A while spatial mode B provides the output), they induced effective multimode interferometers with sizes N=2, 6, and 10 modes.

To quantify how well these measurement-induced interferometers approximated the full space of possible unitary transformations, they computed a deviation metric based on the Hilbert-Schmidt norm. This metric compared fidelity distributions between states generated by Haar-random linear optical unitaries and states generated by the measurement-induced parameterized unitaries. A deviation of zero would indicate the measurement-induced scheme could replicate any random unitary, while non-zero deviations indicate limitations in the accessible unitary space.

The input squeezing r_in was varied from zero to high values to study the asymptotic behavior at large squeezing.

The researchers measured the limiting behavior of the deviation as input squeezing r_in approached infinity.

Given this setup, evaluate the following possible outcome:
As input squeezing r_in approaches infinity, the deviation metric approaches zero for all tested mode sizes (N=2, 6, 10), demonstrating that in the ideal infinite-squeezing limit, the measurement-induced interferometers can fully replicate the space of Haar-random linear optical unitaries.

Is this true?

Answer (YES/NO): NO